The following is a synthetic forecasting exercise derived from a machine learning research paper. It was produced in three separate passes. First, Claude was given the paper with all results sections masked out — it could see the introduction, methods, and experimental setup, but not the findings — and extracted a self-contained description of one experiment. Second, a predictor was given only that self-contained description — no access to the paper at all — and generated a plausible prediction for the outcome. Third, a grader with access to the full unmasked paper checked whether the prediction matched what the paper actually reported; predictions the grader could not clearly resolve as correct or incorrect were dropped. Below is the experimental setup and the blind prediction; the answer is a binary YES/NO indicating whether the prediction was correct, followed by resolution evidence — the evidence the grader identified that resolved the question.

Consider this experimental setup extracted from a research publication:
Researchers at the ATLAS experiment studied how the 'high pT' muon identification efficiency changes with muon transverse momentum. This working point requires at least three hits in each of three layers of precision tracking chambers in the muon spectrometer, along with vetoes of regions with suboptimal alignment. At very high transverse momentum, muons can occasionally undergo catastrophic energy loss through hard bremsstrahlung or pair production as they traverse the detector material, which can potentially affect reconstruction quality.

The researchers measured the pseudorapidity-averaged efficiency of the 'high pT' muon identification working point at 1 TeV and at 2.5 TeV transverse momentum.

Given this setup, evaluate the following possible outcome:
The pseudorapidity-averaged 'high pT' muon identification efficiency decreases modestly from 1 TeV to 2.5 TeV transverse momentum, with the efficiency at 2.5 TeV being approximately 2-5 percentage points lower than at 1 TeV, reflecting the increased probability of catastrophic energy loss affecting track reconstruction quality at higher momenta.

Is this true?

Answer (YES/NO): YES